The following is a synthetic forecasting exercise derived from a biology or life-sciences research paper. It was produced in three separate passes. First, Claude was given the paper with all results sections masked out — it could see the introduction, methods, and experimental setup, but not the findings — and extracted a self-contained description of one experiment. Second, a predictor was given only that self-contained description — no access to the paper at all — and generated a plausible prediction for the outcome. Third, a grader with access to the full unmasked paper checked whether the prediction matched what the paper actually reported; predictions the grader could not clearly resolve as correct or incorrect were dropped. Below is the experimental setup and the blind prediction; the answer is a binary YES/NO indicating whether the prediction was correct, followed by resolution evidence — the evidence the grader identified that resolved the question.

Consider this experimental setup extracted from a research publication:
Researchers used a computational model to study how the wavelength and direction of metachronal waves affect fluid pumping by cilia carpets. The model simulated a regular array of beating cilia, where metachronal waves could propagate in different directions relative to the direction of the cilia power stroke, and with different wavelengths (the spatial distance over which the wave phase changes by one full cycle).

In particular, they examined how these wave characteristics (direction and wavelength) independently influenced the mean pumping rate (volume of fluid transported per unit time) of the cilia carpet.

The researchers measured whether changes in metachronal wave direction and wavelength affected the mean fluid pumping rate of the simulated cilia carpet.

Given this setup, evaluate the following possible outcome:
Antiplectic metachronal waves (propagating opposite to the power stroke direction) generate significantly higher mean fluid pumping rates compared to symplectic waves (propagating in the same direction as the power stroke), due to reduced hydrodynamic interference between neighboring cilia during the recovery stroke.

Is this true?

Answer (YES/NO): NO